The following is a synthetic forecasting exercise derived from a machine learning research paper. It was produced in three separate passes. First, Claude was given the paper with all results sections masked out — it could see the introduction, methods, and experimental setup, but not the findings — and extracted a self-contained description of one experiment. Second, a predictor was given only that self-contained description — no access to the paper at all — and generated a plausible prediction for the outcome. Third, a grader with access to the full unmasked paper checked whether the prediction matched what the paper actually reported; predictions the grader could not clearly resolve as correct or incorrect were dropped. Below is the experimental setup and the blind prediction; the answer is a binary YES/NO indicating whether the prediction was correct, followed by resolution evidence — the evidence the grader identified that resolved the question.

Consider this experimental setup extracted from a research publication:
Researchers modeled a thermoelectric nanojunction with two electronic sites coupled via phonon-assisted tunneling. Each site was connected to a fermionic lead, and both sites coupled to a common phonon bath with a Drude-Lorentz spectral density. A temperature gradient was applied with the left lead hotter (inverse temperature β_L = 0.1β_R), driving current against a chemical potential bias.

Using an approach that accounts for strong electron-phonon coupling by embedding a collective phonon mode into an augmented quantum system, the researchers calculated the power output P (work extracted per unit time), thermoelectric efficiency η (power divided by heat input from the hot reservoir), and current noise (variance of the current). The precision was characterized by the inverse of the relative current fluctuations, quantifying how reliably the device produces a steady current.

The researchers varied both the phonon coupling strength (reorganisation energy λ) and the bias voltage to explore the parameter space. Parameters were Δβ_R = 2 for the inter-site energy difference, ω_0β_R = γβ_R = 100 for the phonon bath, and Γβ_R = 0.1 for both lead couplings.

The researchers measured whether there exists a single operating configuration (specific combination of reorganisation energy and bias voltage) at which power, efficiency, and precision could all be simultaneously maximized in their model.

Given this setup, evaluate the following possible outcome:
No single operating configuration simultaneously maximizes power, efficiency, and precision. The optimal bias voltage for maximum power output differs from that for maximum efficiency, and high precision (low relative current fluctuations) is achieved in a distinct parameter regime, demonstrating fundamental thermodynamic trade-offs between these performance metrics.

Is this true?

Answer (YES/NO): YES